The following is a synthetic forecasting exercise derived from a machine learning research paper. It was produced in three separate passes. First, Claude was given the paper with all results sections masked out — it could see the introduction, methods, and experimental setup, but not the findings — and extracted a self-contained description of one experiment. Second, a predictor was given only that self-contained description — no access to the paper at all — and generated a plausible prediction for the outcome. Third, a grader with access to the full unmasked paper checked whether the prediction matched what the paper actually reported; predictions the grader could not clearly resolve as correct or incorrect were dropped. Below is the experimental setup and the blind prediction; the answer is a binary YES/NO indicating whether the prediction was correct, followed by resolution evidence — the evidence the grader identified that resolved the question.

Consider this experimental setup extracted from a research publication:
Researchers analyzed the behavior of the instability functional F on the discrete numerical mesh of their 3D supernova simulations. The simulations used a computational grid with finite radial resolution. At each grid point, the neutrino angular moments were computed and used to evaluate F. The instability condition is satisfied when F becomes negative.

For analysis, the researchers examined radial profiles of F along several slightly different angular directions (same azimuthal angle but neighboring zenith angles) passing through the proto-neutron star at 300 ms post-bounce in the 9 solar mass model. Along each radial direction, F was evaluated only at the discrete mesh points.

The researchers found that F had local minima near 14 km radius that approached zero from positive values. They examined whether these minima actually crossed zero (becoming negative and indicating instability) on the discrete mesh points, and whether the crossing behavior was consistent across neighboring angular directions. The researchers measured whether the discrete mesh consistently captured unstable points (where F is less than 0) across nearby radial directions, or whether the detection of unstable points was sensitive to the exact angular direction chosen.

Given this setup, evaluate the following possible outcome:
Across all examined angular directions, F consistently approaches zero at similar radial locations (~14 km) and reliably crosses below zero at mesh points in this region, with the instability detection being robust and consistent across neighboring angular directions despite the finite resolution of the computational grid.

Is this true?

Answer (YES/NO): NO